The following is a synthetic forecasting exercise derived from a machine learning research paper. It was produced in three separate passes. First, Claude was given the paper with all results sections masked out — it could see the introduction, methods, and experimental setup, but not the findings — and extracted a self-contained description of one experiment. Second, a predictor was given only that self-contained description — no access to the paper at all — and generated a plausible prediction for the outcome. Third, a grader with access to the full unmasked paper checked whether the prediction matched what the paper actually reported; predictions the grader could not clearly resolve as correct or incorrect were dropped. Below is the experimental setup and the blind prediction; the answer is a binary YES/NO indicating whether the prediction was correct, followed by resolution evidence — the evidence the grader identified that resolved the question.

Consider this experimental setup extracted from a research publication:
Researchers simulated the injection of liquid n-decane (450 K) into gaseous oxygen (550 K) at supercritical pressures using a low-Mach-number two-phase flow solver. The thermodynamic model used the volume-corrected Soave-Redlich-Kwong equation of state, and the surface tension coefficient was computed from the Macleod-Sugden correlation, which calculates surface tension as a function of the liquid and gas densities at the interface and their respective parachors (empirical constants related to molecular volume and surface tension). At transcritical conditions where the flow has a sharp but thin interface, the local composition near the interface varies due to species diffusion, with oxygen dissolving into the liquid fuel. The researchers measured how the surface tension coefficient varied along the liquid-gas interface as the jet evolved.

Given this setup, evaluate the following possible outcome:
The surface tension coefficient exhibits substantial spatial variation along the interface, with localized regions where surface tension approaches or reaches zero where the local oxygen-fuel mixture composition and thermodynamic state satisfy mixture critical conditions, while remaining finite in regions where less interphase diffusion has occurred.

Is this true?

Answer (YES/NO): NO